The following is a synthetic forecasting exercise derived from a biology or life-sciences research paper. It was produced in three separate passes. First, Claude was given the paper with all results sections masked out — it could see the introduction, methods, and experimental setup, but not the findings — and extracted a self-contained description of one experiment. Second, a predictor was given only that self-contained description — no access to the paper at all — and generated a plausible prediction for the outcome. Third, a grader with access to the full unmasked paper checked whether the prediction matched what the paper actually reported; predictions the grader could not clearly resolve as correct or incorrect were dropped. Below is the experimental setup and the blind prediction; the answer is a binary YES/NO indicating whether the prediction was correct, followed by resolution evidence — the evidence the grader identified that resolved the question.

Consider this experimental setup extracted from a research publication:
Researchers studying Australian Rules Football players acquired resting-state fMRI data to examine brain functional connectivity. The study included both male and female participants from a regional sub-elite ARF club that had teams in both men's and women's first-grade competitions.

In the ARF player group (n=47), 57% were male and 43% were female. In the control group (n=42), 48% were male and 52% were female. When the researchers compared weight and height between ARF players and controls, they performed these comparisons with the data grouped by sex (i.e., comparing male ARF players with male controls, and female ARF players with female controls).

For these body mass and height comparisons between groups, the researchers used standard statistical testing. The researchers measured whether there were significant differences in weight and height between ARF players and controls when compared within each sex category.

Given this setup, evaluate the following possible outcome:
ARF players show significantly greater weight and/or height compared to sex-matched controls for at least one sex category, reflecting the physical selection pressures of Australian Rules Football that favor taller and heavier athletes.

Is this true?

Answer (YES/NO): NO